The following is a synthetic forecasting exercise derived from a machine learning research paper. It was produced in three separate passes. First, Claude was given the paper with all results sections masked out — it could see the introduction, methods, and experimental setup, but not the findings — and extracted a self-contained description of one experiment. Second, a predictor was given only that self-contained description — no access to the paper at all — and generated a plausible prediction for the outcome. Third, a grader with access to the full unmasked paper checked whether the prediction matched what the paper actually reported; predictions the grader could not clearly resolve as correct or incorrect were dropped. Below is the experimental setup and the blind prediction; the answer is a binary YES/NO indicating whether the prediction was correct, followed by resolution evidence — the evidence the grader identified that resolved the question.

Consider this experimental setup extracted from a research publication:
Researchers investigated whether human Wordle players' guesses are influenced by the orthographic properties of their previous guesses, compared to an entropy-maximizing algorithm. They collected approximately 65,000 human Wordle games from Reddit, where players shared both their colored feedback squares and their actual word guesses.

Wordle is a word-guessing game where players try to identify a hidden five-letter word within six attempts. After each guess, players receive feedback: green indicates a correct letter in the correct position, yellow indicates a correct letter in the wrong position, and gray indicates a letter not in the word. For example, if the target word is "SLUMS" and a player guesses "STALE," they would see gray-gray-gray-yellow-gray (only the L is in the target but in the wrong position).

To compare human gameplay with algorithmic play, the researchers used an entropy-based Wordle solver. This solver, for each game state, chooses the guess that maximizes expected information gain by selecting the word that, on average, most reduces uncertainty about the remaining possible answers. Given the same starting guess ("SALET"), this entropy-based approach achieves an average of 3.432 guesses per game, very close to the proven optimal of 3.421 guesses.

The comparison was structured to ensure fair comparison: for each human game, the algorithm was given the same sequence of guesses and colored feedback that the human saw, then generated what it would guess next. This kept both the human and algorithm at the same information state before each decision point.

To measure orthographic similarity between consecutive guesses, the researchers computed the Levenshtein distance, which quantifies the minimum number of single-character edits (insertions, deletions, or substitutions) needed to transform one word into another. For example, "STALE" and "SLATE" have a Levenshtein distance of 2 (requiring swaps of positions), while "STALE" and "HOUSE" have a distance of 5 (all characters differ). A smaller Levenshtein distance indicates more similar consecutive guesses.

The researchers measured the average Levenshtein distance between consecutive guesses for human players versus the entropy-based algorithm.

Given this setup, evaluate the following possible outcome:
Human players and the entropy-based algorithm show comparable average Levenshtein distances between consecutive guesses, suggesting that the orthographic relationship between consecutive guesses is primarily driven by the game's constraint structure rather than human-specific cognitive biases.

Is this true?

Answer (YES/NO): NO